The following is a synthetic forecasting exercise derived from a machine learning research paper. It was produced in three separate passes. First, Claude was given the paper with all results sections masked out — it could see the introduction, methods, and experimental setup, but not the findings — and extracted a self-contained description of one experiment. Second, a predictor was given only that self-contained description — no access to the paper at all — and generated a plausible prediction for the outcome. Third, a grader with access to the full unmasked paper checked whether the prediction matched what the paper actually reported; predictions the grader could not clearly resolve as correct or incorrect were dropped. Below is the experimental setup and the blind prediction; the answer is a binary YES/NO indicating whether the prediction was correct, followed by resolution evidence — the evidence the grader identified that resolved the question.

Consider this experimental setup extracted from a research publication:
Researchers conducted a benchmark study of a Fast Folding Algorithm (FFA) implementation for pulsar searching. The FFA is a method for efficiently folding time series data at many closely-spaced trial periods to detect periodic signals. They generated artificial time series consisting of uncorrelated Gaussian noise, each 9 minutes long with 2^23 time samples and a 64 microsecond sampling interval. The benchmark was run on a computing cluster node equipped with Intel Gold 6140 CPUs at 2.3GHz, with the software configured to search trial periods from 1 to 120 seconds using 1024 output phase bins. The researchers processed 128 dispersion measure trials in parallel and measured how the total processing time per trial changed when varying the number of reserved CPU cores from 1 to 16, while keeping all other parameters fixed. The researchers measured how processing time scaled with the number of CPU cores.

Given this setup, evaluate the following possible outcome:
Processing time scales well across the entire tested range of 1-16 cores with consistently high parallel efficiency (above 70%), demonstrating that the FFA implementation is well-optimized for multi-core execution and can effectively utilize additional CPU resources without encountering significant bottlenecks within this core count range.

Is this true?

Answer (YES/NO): NO